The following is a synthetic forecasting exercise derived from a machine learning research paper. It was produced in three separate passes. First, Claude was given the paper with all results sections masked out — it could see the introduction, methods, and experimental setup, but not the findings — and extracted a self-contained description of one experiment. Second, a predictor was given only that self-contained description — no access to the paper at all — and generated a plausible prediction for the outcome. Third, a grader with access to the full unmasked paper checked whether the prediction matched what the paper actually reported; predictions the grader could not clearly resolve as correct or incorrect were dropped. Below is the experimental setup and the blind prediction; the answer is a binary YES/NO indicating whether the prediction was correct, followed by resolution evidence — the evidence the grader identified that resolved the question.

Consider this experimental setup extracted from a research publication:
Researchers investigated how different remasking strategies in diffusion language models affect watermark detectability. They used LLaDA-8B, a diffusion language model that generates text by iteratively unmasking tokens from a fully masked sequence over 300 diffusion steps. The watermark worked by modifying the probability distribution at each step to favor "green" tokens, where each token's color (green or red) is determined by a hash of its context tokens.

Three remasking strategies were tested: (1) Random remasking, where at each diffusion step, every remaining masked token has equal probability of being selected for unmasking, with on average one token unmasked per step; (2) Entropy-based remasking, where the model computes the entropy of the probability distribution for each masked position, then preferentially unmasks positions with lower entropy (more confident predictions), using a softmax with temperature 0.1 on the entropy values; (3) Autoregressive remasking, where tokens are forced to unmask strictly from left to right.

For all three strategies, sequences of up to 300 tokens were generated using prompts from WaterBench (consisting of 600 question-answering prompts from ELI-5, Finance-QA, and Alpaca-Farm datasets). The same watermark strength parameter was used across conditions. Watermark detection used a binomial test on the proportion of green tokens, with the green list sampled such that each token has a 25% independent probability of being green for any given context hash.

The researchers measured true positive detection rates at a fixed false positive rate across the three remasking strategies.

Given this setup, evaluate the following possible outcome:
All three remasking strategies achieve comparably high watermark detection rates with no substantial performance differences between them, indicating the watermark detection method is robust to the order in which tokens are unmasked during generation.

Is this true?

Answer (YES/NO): NO